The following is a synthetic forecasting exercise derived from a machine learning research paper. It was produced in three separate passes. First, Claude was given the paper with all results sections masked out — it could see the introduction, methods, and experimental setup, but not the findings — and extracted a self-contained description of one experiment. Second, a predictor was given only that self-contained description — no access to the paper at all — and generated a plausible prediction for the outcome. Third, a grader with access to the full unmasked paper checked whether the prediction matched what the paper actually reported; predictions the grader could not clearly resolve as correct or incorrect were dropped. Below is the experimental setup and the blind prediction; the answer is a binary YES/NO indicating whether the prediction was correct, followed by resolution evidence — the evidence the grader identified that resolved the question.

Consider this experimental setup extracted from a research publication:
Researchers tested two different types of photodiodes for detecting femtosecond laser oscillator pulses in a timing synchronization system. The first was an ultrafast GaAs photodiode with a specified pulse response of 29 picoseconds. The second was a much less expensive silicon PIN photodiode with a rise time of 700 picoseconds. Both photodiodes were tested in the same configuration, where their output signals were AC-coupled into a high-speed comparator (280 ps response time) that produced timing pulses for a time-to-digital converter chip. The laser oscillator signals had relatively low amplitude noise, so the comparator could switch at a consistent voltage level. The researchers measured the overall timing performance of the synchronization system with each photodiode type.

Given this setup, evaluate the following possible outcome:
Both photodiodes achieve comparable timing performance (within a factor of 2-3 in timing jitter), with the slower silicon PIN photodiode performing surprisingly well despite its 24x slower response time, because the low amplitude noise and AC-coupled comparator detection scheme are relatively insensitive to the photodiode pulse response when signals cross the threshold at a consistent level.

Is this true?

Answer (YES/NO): YES